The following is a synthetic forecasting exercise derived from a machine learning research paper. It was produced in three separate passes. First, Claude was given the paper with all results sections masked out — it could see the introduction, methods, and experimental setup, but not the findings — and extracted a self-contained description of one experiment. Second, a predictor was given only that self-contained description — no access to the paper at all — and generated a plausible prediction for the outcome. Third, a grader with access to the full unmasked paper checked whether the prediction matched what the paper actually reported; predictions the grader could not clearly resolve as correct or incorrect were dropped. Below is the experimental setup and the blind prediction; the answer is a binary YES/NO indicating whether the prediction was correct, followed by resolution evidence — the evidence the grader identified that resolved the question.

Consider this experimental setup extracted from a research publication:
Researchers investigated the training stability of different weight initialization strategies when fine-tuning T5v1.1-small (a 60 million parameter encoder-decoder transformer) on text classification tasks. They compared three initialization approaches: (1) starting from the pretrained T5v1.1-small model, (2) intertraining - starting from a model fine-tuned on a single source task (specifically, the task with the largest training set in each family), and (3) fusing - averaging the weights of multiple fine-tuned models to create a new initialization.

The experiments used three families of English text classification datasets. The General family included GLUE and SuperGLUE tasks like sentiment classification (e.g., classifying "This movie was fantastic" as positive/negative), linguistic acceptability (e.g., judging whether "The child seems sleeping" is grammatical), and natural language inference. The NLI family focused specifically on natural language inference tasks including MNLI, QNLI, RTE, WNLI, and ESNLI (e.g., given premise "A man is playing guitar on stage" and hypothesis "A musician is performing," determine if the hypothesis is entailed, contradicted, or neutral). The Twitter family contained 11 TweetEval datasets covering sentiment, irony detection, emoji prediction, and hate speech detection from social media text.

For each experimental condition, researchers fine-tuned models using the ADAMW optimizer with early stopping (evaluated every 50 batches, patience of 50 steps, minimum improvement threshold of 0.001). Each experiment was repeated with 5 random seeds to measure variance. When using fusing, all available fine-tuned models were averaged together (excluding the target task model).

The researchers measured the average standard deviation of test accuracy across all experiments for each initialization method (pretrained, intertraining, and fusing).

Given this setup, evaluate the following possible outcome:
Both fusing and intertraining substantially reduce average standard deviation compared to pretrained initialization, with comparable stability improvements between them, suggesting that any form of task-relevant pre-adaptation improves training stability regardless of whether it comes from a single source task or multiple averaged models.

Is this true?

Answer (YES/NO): NO